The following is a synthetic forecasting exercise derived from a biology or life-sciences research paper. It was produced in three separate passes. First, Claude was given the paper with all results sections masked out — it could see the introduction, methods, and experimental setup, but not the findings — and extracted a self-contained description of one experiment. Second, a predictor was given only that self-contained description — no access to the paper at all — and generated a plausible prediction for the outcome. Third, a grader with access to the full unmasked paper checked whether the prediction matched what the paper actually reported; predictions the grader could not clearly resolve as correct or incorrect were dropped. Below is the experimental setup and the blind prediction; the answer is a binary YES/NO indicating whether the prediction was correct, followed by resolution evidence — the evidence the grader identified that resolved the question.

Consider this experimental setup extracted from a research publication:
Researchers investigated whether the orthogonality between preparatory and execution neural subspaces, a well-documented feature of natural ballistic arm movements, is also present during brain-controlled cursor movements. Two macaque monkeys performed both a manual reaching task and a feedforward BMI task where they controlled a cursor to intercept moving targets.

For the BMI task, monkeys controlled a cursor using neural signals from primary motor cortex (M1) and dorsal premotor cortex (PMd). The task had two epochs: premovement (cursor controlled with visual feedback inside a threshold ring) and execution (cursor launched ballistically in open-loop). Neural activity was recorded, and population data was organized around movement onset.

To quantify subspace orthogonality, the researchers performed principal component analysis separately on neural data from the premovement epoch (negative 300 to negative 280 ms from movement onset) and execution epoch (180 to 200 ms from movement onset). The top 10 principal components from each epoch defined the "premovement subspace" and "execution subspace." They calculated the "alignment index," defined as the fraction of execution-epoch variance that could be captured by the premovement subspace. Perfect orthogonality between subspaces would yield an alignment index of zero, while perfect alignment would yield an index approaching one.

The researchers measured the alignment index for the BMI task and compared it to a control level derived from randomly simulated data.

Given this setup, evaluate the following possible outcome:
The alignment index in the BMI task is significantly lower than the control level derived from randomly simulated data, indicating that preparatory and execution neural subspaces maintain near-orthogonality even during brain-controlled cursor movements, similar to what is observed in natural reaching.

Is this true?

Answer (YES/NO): YES